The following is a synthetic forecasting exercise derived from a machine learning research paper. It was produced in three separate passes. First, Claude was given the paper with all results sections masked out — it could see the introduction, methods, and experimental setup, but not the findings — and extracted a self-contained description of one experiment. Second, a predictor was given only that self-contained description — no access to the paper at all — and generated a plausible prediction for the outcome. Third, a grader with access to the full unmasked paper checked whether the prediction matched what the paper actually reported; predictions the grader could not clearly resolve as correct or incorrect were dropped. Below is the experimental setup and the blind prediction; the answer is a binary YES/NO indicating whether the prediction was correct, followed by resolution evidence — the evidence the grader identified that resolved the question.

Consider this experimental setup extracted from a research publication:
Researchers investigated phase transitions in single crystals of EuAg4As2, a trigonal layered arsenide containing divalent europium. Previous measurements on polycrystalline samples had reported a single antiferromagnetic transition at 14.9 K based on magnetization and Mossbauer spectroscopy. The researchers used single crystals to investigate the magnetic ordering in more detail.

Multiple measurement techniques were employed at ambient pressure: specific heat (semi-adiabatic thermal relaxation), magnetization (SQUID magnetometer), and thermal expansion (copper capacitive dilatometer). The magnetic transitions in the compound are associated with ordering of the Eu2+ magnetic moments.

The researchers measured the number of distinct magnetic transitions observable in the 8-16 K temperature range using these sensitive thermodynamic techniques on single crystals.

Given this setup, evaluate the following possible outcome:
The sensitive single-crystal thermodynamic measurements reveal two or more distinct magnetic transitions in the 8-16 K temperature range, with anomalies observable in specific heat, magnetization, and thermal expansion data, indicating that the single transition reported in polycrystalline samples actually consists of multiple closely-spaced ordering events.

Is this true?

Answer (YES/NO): YES